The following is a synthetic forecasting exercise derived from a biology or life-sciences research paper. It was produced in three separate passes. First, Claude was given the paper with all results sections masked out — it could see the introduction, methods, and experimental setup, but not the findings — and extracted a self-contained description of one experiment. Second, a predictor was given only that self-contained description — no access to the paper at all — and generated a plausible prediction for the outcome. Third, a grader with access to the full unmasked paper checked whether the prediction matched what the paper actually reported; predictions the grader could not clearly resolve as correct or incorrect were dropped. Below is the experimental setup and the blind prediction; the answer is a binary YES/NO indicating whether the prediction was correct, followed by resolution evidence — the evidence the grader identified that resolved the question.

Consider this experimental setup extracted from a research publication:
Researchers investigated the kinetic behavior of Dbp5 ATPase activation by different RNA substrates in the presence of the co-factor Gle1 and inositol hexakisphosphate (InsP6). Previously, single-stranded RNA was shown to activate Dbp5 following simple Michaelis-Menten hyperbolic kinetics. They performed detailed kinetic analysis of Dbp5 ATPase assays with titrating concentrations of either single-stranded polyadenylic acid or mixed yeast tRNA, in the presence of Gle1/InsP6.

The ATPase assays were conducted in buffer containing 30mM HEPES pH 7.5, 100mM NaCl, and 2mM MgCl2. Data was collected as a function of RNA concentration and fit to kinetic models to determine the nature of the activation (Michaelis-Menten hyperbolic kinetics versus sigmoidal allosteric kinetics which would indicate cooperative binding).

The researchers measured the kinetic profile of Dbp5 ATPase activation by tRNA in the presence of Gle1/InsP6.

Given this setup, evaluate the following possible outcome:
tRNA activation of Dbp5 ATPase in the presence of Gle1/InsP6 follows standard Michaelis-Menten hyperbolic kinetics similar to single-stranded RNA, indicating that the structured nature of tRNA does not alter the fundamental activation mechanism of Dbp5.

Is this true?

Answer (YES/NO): NO